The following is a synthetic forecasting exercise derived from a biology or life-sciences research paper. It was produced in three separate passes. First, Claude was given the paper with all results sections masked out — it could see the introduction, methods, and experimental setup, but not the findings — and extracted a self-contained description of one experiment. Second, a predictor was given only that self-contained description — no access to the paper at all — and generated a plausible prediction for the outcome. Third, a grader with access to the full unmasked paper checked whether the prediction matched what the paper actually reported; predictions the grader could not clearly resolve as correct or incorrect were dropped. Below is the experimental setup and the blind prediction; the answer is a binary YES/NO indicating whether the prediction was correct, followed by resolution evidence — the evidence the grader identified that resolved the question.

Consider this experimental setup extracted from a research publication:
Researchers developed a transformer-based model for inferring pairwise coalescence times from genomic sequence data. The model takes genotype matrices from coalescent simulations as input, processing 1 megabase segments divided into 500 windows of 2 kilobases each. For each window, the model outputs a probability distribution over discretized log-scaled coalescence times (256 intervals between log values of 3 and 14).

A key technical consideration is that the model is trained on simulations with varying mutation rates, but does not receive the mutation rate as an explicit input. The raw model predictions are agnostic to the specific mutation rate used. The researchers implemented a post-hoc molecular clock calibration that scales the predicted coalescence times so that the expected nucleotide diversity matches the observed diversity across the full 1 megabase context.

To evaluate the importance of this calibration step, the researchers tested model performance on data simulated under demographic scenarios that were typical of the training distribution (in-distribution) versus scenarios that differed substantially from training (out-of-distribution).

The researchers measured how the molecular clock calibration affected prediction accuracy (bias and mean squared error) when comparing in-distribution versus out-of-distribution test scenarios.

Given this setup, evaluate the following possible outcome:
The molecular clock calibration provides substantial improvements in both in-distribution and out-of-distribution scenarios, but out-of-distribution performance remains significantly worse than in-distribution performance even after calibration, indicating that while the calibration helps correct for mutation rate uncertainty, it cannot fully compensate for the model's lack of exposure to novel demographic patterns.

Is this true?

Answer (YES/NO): NO